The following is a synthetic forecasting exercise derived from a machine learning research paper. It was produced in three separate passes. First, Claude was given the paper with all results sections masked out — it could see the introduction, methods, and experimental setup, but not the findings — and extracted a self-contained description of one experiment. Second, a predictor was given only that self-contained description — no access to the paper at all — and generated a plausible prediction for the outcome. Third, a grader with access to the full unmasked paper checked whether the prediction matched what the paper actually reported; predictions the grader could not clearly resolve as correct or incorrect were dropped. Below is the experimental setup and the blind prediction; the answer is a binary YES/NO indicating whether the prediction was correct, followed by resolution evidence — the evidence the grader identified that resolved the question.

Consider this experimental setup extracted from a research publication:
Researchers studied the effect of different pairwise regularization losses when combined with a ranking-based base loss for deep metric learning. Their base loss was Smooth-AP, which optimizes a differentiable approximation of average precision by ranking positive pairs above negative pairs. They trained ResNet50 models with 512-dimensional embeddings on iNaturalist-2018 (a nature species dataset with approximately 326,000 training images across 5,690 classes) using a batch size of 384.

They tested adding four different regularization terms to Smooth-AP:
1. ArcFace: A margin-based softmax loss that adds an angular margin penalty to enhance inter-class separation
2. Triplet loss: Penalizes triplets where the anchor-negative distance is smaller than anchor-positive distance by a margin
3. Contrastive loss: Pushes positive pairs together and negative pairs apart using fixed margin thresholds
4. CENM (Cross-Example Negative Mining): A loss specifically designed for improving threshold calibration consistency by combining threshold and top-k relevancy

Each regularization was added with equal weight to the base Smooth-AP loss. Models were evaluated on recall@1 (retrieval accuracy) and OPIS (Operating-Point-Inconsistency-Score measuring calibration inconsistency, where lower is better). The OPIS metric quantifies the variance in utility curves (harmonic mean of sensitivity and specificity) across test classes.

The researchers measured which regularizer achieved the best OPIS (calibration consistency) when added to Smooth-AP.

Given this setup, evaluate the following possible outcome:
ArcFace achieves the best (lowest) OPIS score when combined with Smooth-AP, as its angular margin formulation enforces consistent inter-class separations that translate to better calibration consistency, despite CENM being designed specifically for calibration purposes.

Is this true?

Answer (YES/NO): NO